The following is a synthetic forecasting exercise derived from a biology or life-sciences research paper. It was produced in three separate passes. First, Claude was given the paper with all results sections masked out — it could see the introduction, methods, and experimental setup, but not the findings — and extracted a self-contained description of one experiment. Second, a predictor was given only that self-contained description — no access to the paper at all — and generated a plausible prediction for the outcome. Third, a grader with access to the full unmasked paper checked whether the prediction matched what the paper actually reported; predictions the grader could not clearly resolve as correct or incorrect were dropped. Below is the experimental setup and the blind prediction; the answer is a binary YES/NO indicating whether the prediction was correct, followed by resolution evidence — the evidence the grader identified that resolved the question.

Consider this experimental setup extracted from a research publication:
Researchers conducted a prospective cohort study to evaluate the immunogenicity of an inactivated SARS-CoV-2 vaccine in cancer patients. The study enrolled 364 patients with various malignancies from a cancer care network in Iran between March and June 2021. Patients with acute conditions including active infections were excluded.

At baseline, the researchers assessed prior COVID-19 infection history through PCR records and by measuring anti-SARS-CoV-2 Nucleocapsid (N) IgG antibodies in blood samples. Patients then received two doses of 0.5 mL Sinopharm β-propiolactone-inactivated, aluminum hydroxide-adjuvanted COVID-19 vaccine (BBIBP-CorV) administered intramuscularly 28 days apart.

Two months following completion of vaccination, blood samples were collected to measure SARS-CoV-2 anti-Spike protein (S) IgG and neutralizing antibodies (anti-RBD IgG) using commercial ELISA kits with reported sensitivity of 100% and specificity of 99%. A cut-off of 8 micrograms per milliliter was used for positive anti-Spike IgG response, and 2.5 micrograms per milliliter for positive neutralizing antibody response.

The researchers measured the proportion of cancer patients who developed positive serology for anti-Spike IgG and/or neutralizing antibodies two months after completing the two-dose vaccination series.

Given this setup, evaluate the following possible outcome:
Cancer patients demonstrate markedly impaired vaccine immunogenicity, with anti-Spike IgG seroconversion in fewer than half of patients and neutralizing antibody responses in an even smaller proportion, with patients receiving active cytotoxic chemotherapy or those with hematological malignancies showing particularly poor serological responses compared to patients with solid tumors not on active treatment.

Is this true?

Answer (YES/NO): NO